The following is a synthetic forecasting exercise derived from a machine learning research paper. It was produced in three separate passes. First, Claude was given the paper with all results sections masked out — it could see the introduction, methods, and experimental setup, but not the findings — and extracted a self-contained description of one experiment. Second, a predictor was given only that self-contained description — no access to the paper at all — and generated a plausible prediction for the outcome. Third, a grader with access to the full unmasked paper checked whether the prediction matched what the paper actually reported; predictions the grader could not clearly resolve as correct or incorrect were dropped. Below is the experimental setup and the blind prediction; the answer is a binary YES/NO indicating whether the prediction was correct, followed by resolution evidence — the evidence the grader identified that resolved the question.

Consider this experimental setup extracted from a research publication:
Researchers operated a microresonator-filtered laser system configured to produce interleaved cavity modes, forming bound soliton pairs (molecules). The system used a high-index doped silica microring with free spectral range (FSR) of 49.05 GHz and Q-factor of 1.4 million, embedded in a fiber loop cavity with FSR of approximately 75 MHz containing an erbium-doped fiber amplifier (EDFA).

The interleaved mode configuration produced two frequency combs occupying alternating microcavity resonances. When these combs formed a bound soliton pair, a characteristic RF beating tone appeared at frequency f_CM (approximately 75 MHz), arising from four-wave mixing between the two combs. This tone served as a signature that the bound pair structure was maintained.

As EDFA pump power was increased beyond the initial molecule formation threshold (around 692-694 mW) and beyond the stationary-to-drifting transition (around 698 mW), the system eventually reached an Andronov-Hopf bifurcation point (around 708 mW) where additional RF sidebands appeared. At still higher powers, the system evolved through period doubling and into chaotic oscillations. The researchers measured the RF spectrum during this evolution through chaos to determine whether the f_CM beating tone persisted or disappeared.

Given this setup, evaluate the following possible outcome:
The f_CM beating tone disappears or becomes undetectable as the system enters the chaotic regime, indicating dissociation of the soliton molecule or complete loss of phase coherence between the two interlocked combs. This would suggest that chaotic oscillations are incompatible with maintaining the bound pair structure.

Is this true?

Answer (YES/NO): NO